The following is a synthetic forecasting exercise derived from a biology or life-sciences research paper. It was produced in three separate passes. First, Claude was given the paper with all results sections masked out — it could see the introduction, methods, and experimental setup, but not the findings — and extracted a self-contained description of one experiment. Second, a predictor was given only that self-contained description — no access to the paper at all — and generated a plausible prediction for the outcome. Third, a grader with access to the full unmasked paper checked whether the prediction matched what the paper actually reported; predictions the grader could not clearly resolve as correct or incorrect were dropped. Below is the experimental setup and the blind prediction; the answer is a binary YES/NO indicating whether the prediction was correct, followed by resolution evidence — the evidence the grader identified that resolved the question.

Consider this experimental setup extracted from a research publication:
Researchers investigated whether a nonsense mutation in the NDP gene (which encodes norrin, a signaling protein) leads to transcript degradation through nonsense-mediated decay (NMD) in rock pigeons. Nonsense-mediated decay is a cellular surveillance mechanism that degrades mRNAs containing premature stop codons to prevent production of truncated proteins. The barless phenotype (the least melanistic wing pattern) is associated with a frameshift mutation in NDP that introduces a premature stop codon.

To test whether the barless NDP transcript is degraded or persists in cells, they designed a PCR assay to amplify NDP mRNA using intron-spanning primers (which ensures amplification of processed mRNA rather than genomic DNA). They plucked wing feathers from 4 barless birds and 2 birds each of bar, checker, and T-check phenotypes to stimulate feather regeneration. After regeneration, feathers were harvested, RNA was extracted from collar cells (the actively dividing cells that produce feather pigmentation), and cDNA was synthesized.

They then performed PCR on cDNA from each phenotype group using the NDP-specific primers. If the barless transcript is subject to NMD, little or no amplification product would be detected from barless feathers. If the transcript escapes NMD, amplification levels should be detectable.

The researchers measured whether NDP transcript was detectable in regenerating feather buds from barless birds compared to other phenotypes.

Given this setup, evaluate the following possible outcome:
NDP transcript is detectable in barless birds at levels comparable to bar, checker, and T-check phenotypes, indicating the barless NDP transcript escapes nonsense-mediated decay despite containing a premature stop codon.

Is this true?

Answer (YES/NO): YES